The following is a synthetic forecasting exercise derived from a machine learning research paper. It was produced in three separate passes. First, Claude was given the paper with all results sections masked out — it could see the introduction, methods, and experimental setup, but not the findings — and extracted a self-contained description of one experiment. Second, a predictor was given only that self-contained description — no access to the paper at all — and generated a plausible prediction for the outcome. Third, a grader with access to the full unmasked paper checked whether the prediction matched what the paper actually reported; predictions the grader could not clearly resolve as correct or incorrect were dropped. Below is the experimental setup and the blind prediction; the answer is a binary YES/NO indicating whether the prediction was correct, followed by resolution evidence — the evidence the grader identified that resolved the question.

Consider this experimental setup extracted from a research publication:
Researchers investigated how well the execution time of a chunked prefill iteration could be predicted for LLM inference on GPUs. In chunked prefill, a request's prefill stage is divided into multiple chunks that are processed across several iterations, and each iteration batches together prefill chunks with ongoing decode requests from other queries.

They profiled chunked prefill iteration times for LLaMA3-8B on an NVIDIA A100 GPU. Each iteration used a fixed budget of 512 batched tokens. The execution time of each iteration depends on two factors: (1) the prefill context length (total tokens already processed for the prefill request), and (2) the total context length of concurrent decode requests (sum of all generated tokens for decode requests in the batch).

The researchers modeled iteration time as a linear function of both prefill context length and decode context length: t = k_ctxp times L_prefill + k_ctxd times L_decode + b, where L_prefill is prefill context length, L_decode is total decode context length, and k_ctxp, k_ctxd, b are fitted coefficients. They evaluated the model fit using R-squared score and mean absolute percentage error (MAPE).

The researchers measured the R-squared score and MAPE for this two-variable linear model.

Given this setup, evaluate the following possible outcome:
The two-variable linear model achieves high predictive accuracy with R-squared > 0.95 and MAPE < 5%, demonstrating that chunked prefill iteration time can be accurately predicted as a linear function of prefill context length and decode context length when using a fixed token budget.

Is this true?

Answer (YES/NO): YES